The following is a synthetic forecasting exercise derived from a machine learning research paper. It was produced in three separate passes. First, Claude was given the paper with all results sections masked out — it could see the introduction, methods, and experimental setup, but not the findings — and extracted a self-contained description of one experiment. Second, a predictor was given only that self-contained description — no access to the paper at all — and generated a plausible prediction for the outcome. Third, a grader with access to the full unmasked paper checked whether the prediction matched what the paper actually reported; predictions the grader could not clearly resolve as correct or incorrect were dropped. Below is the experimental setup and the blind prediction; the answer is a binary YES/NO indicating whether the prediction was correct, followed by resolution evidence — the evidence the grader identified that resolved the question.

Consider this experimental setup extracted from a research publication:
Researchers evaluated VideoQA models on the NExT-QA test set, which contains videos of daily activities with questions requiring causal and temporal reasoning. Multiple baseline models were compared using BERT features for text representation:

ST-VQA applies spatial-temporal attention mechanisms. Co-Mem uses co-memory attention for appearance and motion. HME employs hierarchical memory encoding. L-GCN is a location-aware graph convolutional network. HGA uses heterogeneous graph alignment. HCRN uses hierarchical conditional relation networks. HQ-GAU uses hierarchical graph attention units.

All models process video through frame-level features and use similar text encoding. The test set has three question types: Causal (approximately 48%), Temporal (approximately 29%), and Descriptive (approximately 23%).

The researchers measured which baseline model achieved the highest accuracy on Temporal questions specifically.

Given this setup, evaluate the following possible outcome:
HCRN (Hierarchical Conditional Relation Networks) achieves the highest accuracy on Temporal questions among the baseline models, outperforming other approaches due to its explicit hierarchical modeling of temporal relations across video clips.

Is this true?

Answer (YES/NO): NO